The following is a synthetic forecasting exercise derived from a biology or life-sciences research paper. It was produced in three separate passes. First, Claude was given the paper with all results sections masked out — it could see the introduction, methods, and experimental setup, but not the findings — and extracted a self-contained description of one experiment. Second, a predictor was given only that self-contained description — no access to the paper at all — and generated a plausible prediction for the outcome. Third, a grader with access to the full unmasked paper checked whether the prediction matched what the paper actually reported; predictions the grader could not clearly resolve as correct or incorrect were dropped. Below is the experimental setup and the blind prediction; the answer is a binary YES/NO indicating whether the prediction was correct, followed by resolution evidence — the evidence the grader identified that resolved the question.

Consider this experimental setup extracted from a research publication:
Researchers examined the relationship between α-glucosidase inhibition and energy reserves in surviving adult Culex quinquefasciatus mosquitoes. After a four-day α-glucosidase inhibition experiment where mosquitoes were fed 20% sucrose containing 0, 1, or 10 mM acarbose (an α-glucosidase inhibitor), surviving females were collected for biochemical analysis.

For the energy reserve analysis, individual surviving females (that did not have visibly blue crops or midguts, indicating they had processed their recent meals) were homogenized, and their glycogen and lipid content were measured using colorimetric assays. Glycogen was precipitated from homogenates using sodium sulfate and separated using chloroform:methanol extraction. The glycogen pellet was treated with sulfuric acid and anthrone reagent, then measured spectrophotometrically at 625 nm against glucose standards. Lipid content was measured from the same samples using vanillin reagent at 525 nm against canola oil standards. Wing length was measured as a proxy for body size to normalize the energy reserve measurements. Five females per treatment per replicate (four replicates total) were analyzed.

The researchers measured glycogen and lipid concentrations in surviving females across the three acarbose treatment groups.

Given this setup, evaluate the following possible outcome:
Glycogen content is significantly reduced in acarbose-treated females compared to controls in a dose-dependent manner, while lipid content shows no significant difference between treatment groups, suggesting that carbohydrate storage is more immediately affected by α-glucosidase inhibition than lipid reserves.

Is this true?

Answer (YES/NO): NO